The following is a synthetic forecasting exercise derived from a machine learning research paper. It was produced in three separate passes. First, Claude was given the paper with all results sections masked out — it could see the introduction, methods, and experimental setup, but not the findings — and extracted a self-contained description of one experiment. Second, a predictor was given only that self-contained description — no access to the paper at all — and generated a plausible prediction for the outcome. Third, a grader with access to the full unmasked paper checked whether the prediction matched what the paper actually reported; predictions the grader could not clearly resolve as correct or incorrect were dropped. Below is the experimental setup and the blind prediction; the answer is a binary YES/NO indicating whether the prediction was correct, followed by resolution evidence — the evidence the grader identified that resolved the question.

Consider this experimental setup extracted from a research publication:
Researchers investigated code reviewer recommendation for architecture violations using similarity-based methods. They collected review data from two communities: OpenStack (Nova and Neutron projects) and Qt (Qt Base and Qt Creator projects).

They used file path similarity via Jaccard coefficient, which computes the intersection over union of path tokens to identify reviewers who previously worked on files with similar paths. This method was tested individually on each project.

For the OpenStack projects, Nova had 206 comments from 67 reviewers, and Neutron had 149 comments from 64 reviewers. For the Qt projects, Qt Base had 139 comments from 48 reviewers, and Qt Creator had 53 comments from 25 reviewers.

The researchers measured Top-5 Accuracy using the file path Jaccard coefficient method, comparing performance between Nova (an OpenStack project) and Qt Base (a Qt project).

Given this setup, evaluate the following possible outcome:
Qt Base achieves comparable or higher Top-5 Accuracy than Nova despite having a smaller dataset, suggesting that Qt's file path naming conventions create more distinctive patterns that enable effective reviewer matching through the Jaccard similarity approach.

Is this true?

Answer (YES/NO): YES